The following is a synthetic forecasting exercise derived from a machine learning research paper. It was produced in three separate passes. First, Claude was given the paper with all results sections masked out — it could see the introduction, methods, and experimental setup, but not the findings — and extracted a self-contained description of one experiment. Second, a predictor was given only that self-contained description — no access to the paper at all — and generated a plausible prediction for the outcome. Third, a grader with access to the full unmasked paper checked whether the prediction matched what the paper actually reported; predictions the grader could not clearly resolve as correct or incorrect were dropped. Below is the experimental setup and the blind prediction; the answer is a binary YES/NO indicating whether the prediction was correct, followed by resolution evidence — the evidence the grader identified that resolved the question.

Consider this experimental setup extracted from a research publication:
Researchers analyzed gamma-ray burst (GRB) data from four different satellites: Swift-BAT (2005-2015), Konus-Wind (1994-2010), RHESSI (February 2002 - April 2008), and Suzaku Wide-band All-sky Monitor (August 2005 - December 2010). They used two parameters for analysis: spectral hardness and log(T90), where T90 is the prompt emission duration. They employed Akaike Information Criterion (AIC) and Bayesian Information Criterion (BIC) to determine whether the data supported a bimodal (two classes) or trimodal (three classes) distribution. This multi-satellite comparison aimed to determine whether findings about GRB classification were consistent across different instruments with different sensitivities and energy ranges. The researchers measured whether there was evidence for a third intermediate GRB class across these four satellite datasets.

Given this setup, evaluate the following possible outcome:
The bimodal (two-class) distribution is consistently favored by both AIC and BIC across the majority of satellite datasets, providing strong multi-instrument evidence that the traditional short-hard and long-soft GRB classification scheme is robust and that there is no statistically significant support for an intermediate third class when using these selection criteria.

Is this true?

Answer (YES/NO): YES